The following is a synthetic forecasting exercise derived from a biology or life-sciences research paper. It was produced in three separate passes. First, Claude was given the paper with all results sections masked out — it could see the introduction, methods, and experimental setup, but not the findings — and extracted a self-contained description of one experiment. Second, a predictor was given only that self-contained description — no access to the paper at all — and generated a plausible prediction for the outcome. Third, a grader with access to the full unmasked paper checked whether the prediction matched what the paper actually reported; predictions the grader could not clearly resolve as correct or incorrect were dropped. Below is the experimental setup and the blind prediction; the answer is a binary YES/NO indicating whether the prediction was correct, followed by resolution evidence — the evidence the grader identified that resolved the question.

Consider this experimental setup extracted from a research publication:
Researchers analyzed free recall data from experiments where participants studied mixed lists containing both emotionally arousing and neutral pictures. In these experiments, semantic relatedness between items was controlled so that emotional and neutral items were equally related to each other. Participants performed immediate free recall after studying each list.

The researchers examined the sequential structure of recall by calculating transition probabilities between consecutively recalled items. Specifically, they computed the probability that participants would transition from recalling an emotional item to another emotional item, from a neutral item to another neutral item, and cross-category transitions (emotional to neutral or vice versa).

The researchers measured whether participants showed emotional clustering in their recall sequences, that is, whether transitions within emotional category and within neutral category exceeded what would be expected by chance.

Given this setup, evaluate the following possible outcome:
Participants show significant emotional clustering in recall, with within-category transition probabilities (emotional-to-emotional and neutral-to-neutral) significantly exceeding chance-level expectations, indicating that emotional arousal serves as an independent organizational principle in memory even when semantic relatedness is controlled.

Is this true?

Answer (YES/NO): YES